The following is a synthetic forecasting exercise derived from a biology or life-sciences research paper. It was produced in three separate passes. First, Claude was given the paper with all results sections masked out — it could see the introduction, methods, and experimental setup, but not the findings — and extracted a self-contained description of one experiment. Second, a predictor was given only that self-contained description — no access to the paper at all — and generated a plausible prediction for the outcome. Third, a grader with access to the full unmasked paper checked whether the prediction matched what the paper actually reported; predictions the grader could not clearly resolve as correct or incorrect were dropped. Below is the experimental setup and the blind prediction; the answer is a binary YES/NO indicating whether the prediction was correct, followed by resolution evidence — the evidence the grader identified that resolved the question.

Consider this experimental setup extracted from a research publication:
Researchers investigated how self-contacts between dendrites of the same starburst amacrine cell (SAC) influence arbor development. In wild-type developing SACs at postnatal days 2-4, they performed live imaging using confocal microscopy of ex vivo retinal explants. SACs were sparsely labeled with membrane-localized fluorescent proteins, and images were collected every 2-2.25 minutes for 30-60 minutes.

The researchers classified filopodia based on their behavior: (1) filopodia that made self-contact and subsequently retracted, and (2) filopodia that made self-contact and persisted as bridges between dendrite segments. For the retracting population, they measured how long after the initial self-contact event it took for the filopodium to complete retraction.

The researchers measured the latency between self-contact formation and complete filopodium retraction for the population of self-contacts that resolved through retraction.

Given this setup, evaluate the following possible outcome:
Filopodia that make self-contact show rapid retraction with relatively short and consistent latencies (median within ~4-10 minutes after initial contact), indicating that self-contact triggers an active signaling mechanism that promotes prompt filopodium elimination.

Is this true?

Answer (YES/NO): NO